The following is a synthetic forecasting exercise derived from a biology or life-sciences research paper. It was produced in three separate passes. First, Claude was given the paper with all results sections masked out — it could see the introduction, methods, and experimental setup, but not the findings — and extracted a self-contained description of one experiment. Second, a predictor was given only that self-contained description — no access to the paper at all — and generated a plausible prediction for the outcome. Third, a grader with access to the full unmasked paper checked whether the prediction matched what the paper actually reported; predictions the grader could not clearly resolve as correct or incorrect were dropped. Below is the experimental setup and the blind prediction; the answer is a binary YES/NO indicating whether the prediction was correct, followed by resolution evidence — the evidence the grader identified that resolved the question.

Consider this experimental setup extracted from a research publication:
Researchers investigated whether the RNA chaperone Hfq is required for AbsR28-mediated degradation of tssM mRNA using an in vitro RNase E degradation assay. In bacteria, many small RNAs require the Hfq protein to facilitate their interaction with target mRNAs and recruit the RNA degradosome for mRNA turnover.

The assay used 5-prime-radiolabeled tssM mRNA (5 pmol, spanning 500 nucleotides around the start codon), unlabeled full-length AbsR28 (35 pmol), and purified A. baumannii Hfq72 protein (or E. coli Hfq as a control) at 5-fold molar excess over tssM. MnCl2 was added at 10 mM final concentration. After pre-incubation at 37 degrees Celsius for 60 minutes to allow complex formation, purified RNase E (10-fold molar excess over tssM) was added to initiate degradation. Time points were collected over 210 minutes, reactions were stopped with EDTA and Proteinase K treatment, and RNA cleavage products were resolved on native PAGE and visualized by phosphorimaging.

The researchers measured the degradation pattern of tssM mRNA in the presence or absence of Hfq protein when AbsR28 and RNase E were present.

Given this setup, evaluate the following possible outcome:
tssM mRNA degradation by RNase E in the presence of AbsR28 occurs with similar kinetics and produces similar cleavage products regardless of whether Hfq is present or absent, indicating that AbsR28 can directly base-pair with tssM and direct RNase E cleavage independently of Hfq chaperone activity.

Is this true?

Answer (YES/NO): NO